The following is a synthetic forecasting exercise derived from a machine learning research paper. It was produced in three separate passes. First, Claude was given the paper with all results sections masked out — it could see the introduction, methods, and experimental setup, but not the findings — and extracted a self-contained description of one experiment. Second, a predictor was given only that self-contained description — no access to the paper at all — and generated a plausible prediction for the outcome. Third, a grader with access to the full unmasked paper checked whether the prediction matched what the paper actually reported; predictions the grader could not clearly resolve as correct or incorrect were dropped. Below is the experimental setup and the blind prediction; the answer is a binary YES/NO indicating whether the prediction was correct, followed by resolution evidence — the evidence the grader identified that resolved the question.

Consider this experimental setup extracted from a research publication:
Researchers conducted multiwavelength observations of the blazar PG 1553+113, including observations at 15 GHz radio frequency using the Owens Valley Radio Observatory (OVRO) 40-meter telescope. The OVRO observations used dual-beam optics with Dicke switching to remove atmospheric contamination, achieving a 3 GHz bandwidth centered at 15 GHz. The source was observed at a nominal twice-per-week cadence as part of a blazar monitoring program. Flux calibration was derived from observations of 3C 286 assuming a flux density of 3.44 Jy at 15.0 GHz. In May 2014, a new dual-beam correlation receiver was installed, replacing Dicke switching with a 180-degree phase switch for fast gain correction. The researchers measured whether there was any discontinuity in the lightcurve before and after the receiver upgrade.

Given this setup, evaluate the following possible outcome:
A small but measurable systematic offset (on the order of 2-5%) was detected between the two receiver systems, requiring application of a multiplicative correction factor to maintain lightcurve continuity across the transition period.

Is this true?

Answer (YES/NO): NO